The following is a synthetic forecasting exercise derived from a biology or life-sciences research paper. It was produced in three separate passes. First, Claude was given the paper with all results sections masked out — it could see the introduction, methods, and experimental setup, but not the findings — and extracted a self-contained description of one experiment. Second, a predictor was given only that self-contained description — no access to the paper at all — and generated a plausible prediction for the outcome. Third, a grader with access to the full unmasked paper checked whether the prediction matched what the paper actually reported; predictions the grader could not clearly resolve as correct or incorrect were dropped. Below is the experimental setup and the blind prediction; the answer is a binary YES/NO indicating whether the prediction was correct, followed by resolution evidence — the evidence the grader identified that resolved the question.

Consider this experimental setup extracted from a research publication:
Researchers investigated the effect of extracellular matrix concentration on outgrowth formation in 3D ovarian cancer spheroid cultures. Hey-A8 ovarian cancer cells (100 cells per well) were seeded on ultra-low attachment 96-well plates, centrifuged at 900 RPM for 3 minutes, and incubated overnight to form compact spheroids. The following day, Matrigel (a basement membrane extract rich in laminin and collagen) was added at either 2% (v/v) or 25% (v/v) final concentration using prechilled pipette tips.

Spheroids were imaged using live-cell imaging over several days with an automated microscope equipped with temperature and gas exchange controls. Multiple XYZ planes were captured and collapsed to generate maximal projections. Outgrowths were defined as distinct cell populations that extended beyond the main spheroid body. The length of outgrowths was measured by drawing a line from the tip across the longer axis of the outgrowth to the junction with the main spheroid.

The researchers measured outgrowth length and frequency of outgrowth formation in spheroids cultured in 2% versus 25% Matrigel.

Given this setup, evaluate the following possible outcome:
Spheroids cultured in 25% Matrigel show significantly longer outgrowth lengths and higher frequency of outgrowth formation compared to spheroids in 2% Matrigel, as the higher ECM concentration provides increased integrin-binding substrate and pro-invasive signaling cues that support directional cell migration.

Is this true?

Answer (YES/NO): NO